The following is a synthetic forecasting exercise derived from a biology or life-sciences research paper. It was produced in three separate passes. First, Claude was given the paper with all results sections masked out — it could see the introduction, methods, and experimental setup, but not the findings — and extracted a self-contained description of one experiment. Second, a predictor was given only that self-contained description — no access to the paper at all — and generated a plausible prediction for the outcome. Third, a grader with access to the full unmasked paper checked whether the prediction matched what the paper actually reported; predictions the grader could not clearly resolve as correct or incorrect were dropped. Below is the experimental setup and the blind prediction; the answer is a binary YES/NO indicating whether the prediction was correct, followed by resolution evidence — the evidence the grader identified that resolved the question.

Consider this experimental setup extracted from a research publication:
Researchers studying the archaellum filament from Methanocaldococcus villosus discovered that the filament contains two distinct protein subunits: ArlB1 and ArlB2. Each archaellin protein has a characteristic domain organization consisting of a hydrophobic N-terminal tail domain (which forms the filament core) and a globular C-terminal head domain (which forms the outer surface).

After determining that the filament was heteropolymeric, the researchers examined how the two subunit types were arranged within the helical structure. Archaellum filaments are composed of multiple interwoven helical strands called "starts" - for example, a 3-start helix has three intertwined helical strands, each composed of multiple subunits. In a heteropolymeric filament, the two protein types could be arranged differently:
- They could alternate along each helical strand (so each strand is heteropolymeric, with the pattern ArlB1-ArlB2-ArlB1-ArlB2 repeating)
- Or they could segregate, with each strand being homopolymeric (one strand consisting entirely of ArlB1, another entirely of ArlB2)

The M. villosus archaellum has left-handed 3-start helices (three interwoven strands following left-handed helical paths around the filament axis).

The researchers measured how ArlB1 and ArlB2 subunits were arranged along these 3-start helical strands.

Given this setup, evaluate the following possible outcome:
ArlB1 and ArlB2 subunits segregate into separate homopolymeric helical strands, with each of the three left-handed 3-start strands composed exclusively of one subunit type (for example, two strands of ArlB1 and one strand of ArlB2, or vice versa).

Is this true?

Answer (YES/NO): NO